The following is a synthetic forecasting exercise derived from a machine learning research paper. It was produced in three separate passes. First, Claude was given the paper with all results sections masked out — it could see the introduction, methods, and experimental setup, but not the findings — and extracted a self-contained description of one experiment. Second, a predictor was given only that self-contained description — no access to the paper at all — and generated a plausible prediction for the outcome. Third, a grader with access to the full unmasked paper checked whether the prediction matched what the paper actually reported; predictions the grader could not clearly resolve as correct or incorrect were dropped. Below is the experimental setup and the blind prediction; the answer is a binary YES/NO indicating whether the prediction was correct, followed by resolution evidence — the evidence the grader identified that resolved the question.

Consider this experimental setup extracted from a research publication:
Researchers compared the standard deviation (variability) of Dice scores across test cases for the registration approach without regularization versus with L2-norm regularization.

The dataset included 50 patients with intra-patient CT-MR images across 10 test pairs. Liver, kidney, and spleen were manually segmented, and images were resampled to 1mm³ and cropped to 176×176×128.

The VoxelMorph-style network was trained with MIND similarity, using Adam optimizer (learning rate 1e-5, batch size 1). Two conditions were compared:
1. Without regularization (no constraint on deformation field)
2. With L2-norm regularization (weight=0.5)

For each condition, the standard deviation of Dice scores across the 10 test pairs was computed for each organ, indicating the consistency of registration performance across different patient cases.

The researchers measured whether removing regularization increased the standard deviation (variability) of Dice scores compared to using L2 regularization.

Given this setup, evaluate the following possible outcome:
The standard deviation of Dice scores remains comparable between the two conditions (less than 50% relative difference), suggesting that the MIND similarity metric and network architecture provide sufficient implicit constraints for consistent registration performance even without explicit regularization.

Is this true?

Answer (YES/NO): NO